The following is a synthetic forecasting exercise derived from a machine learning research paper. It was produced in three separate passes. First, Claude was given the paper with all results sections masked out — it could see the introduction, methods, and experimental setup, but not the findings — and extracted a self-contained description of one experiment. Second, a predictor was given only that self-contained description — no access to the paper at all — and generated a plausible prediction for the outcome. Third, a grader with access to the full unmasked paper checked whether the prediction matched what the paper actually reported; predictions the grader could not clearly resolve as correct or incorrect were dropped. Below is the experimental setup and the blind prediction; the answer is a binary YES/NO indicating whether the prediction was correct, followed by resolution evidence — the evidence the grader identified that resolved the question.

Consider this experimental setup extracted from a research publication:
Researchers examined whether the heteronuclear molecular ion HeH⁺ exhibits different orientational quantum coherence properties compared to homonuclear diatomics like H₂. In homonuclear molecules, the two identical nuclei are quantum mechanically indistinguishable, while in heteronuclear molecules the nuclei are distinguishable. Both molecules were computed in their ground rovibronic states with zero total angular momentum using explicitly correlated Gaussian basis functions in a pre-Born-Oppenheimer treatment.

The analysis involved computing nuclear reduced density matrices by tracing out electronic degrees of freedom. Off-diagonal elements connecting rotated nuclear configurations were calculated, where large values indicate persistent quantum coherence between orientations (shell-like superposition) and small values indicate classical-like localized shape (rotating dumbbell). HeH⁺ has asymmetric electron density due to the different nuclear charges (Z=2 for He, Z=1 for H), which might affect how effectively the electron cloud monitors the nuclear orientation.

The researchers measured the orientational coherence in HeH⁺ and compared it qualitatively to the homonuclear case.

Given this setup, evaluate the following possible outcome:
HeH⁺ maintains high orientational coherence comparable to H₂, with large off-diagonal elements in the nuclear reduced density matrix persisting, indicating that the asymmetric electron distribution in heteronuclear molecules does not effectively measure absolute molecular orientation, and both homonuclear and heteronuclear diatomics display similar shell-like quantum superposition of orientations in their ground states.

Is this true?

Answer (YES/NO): NO